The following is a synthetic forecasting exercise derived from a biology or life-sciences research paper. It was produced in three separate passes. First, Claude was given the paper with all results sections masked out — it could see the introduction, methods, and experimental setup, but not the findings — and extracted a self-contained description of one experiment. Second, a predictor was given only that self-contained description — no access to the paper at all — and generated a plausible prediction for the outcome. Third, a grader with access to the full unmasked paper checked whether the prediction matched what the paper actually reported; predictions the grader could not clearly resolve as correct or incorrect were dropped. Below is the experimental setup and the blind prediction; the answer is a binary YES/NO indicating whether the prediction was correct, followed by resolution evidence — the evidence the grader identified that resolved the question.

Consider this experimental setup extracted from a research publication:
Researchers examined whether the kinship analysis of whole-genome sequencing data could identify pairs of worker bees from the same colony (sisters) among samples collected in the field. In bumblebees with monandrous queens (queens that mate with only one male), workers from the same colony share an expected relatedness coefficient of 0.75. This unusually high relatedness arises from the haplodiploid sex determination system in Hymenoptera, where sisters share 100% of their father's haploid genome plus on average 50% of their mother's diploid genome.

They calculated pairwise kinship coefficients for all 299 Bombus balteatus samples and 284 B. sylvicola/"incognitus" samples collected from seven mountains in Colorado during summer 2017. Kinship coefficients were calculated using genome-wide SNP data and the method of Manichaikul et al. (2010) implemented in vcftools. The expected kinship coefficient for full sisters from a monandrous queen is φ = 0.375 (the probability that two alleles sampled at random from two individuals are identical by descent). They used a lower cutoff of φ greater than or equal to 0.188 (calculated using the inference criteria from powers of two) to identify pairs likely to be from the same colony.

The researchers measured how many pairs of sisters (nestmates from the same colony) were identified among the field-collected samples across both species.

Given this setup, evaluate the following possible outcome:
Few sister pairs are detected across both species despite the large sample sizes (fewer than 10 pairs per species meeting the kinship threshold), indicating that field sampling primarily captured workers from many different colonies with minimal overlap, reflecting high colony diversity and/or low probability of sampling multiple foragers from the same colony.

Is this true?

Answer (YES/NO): NO